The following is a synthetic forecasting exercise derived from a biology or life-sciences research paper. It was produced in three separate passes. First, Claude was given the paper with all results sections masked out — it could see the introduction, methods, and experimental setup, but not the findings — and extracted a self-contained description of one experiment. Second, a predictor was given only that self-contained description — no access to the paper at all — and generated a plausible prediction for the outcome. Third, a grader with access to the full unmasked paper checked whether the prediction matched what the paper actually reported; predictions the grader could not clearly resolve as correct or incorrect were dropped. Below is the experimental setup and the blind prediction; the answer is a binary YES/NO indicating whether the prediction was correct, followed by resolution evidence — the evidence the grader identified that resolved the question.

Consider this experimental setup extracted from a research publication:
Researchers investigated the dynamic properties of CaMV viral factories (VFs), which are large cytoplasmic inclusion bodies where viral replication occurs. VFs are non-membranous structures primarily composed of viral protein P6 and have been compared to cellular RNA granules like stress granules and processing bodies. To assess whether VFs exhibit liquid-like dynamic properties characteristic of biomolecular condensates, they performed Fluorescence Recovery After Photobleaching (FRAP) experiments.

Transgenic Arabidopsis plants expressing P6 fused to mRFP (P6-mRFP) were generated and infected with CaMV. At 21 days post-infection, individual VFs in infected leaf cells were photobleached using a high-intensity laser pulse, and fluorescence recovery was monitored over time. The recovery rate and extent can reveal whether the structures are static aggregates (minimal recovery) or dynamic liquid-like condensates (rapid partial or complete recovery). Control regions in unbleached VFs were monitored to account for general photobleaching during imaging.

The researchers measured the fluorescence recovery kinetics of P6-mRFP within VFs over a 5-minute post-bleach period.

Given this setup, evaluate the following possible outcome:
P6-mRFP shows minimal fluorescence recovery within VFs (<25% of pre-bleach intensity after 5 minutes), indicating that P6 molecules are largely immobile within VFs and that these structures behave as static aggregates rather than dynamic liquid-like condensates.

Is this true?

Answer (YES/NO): YES